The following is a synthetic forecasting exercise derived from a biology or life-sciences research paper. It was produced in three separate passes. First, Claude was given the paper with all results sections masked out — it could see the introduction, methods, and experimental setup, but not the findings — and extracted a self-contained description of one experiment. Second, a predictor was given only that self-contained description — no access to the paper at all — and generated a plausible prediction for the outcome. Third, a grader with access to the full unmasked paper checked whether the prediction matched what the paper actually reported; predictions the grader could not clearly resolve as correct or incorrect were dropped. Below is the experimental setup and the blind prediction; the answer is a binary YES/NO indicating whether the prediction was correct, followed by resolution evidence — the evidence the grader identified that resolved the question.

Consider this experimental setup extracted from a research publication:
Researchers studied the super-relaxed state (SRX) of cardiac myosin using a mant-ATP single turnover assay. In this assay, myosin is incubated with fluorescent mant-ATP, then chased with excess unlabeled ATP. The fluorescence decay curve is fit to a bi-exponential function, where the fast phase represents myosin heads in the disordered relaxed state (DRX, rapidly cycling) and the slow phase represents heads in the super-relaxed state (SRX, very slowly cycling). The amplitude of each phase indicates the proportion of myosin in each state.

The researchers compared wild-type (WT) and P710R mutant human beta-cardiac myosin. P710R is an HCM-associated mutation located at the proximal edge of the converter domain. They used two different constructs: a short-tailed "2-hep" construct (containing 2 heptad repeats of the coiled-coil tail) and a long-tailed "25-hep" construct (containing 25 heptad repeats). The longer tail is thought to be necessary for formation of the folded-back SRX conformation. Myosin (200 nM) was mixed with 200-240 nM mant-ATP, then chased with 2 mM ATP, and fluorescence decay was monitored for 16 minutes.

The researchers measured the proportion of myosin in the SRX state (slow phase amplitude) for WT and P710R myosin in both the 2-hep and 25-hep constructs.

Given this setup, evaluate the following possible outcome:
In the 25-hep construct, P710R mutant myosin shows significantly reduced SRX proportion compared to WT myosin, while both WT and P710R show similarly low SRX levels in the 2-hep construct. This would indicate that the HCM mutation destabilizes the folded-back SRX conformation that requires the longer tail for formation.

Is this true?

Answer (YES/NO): YES